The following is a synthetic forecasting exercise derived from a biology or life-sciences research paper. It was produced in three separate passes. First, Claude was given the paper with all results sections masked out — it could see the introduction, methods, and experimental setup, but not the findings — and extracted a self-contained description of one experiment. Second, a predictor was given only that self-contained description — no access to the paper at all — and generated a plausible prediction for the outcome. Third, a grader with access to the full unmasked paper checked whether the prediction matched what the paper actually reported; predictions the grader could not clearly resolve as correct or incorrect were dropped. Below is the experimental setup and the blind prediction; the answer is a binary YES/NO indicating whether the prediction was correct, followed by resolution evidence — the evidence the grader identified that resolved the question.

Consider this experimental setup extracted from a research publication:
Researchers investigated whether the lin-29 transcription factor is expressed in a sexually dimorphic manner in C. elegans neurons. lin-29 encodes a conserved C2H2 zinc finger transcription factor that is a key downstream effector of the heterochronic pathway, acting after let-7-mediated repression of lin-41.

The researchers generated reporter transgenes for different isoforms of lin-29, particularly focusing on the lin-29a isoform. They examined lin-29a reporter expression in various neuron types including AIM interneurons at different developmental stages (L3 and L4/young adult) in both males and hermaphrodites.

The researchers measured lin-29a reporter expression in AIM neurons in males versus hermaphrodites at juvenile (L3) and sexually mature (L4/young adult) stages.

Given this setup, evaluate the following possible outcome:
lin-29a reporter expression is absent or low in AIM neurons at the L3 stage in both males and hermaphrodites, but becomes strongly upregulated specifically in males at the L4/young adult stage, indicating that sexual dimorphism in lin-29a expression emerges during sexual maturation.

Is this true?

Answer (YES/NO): YES